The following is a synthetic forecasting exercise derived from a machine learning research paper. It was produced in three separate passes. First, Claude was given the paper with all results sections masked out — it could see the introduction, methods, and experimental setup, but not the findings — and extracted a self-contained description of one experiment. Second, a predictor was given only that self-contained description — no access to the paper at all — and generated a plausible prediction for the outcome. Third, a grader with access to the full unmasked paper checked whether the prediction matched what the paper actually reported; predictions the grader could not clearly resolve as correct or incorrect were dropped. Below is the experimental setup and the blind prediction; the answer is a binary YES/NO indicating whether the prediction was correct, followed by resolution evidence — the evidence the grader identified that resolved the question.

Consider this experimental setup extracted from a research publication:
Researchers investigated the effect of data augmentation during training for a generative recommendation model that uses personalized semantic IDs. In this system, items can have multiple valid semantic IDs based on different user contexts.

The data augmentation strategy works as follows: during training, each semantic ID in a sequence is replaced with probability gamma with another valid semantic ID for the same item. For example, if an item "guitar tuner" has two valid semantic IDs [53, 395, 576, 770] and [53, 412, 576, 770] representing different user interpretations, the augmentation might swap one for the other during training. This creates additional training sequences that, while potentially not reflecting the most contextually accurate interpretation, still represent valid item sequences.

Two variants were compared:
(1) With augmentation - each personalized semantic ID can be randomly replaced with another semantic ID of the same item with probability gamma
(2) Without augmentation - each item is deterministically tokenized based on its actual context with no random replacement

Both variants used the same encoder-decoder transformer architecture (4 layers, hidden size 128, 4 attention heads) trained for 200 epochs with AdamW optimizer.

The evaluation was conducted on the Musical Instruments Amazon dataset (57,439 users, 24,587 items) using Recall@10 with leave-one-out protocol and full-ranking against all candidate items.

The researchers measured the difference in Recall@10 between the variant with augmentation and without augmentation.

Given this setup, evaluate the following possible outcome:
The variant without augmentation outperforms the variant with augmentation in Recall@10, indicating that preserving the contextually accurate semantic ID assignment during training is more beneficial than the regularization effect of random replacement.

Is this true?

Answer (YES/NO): NO